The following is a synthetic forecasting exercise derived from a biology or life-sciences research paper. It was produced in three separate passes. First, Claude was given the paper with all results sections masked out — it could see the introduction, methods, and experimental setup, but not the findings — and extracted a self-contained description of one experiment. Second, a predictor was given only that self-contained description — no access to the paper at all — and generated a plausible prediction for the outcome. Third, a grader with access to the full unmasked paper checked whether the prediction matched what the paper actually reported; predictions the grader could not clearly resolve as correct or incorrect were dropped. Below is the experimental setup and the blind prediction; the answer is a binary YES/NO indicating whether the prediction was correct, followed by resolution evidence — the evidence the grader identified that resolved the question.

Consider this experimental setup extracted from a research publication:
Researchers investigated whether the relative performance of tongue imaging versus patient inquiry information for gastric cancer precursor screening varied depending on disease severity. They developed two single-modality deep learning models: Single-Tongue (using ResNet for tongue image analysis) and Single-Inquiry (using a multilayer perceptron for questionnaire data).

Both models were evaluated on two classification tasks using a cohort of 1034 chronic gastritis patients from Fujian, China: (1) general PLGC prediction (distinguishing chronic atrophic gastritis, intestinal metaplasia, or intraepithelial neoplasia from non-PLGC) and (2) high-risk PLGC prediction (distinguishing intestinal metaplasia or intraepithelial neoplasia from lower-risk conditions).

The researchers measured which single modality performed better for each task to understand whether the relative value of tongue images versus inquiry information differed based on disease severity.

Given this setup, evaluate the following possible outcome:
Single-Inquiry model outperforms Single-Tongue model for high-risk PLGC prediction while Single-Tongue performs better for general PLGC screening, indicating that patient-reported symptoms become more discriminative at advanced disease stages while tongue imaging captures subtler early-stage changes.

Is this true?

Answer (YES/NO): YES